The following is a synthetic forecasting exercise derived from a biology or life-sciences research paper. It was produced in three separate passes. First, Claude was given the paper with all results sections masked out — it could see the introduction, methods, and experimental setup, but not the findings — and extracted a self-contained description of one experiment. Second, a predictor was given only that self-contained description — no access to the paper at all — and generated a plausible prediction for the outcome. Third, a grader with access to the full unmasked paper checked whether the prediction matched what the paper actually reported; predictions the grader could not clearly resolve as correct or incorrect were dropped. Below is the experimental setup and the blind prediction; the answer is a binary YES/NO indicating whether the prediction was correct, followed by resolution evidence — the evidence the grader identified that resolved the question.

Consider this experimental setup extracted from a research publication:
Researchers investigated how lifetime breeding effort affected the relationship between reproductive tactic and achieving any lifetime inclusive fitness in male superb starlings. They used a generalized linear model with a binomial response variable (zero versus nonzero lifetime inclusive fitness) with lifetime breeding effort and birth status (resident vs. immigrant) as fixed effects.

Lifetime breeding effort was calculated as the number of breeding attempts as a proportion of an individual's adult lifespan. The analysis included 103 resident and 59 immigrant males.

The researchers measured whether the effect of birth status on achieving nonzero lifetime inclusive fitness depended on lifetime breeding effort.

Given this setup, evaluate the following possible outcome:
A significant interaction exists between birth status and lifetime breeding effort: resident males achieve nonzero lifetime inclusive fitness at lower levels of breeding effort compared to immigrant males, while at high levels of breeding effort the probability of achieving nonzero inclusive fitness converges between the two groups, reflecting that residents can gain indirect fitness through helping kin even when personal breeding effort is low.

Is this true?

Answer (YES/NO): NO